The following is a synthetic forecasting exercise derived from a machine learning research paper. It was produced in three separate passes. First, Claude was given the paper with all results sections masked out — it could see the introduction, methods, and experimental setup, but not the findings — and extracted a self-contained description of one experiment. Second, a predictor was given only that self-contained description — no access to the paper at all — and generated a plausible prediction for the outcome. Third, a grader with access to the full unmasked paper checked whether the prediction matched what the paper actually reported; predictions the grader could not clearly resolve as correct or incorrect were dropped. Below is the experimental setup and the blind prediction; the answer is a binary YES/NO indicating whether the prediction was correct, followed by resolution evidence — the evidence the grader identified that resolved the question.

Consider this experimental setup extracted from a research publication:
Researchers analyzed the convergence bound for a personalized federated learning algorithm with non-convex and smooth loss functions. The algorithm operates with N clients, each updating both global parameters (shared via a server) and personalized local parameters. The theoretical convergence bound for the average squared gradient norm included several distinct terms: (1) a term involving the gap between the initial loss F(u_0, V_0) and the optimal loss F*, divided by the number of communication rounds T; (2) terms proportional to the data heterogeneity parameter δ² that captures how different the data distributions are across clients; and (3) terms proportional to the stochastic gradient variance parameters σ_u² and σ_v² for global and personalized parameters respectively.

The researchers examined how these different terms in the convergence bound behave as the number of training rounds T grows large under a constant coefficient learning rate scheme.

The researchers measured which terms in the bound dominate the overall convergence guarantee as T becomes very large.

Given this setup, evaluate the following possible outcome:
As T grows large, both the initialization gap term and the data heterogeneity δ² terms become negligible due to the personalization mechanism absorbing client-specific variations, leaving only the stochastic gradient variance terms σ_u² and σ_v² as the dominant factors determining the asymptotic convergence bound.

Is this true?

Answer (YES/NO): NO